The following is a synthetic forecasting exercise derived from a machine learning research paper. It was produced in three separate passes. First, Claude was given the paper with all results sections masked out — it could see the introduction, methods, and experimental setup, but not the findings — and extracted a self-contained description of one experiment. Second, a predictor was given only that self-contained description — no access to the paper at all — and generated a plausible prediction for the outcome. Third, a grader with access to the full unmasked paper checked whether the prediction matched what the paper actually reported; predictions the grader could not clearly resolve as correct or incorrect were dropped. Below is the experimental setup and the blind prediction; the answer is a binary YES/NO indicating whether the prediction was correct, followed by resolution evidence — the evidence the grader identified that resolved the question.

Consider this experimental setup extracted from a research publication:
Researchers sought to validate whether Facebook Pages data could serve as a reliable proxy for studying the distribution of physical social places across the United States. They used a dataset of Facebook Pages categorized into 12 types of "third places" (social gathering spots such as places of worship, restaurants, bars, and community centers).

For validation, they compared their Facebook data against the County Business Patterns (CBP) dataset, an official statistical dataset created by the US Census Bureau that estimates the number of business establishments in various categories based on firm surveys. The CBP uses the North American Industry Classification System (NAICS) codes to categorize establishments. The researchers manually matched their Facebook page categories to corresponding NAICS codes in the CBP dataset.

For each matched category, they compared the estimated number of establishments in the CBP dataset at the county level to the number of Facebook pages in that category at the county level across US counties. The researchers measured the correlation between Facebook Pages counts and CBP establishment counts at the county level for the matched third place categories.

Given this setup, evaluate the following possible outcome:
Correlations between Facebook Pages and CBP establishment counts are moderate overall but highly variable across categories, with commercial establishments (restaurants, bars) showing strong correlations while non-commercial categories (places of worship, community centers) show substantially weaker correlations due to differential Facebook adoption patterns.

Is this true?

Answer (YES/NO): NO